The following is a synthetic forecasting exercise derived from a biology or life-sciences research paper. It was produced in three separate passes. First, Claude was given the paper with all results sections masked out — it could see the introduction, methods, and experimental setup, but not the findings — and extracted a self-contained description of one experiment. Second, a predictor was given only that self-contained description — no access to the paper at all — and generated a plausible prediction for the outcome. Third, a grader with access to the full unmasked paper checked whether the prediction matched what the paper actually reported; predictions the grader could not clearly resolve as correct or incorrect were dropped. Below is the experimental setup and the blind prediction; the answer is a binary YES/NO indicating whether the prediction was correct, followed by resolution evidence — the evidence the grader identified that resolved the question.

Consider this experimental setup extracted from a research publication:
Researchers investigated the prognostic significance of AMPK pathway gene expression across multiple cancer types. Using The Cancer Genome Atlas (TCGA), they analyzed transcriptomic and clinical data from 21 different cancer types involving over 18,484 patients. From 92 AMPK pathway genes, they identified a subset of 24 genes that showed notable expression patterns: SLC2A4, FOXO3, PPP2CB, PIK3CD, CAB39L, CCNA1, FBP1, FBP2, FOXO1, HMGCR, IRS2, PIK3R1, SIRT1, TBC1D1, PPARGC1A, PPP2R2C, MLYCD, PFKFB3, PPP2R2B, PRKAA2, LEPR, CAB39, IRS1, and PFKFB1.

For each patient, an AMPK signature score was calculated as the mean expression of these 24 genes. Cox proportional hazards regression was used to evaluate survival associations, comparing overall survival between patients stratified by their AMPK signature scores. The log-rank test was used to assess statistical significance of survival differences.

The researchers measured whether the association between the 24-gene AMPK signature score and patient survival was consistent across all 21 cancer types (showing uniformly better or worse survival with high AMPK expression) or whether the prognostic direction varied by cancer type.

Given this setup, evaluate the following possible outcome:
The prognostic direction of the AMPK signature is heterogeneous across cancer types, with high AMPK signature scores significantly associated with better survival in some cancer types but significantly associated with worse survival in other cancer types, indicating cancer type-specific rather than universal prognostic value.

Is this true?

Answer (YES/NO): YES